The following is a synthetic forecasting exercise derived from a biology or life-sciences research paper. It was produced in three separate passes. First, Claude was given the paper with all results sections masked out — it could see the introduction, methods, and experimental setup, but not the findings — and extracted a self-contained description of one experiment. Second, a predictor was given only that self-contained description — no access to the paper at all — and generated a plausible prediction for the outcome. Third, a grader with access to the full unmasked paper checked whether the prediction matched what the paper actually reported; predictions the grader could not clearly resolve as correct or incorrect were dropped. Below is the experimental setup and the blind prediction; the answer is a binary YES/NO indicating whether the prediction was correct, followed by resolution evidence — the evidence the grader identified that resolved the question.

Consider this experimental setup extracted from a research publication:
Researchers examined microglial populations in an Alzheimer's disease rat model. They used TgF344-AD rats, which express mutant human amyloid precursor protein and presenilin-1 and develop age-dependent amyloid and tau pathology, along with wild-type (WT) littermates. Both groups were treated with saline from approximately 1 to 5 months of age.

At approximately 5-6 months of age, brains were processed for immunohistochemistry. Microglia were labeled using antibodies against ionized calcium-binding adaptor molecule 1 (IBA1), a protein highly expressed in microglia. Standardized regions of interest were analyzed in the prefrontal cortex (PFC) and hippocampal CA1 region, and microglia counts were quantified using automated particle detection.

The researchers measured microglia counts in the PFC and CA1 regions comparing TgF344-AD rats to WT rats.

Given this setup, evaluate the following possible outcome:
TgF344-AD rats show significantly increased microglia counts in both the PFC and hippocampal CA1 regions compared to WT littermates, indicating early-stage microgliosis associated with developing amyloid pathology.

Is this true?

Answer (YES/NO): NO